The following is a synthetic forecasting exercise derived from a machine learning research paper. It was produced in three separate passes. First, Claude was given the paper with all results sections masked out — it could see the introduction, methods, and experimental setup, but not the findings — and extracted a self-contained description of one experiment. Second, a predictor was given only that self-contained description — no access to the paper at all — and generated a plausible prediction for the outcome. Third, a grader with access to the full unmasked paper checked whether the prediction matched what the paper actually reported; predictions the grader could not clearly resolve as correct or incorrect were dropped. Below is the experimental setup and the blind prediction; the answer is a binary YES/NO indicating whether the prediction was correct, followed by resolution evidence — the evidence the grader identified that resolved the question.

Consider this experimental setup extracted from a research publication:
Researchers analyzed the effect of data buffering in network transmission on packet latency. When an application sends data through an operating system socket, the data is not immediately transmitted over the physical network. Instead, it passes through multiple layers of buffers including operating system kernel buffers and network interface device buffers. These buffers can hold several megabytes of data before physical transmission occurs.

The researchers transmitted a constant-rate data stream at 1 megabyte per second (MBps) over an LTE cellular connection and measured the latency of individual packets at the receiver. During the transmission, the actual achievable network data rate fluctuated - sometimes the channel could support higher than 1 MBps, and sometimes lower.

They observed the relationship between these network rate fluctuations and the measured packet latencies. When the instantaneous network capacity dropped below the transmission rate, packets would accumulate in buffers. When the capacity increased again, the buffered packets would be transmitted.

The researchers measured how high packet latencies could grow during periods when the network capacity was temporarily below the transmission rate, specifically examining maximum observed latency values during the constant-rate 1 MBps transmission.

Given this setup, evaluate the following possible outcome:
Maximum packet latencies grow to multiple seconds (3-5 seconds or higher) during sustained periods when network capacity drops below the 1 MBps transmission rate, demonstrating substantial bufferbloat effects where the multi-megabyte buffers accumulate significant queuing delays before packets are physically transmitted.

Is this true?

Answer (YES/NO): NO